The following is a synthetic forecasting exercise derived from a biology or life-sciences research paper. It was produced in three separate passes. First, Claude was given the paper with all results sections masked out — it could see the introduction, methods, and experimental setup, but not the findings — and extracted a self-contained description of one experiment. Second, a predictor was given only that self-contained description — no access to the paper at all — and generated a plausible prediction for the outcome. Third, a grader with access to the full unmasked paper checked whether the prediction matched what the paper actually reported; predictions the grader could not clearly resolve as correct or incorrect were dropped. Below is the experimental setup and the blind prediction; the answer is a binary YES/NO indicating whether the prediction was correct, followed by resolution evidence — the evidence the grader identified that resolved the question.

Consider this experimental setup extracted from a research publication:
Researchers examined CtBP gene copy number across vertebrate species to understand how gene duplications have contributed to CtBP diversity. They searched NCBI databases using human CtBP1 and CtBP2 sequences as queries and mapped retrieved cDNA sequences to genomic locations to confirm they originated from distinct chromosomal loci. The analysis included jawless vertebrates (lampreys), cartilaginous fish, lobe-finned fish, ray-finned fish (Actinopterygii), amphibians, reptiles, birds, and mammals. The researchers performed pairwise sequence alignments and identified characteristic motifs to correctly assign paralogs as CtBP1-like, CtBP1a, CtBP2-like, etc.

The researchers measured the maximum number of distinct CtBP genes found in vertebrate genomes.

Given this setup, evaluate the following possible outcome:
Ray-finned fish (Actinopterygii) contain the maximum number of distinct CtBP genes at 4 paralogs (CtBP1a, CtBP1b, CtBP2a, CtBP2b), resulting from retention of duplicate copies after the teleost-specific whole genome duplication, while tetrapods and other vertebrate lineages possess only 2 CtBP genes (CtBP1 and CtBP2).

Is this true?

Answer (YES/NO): NO